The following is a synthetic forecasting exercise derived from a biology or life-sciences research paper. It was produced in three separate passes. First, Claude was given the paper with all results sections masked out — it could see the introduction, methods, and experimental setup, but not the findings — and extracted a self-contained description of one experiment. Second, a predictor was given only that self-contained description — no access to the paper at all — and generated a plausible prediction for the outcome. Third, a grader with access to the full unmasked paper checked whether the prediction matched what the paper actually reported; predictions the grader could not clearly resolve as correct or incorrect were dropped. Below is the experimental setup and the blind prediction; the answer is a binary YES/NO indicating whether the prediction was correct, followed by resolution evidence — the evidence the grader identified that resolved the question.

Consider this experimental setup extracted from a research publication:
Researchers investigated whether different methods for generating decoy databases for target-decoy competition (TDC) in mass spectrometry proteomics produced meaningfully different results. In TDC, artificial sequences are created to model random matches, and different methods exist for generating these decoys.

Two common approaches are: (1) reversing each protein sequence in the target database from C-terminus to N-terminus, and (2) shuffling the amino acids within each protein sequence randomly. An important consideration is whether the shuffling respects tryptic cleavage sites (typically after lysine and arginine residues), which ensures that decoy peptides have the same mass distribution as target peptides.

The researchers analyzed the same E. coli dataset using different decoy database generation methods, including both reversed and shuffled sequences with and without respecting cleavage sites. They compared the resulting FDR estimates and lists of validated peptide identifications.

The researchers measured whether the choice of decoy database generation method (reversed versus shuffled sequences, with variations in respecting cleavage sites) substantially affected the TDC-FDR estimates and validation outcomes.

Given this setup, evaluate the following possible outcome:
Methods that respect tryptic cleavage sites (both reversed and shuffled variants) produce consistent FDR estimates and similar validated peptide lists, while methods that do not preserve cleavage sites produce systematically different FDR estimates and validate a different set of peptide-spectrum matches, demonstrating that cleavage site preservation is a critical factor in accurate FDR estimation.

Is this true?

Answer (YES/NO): NO